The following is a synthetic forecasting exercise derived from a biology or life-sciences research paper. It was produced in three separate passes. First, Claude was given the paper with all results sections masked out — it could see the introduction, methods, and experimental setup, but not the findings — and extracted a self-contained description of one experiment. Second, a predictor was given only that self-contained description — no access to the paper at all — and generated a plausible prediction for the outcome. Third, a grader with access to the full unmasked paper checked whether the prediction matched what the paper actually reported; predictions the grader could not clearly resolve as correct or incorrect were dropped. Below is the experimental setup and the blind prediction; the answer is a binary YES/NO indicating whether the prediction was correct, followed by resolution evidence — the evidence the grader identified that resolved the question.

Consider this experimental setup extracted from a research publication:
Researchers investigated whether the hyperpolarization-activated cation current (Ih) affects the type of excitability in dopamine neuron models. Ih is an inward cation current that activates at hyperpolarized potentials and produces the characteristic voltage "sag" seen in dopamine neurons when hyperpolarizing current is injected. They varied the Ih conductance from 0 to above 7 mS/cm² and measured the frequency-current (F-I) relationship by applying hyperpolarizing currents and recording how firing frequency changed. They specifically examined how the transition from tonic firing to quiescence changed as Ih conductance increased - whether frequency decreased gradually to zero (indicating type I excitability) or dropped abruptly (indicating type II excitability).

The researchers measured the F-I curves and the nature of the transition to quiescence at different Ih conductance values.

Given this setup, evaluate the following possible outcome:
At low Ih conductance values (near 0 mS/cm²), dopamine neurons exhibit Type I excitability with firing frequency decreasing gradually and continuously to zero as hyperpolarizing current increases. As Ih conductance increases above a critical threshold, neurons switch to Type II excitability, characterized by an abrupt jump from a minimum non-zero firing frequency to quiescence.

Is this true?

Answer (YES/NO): NO